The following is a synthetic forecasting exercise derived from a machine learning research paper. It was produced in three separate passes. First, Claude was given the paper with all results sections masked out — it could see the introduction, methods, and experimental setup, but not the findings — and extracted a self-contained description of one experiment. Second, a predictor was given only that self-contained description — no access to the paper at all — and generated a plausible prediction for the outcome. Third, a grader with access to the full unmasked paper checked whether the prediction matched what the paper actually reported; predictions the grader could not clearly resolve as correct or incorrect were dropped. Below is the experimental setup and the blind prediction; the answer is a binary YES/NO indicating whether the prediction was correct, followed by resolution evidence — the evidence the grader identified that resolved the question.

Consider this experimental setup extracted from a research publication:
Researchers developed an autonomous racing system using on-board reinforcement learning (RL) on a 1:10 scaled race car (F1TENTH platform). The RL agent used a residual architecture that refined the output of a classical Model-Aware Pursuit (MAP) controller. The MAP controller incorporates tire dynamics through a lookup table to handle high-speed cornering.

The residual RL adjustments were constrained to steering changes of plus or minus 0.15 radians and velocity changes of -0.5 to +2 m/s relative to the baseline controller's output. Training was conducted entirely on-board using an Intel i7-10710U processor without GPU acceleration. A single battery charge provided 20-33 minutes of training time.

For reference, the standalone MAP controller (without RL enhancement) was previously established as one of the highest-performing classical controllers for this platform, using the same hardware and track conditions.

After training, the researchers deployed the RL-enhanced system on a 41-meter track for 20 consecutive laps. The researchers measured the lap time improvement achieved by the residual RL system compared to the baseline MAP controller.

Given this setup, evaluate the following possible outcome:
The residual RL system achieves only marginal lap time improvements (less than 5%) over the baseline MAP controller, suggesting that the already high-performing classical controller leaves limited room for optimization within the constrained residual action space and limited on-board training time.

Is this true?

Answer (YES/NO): NO